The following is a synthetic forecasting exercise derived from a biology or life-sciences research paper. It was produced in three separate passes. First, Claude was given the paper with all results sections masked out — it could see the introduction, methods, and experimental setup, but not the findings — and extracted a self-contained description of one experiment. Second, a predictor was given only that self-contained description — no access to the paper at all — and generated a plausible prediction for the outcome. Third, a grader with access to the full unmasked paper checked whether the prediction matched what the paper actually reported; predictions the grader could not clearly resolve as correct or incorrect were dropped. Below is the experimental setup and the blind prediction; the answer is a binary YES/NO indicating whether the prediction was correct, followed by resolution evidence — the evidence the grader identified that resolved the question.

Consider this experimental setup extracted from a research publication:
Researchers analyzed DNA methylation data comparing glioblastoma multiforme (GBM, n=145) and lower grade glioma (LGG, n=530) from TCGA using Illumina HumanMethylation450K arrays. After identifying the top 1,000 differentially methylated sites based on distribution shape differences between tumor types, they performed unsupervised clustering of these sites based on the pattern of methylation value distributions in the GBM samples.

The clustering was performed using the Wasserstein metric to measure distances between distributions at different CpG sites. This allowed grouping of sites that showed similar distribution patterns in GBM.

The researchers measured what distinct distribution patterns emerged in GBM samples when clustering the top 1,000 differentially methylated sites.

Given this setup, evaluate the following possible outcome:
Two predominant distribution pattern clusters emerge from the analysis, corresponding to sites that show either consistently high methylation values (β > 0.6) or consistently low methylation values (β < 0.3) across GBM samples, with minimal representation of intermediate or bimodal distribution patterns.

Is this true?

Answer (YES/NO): NO